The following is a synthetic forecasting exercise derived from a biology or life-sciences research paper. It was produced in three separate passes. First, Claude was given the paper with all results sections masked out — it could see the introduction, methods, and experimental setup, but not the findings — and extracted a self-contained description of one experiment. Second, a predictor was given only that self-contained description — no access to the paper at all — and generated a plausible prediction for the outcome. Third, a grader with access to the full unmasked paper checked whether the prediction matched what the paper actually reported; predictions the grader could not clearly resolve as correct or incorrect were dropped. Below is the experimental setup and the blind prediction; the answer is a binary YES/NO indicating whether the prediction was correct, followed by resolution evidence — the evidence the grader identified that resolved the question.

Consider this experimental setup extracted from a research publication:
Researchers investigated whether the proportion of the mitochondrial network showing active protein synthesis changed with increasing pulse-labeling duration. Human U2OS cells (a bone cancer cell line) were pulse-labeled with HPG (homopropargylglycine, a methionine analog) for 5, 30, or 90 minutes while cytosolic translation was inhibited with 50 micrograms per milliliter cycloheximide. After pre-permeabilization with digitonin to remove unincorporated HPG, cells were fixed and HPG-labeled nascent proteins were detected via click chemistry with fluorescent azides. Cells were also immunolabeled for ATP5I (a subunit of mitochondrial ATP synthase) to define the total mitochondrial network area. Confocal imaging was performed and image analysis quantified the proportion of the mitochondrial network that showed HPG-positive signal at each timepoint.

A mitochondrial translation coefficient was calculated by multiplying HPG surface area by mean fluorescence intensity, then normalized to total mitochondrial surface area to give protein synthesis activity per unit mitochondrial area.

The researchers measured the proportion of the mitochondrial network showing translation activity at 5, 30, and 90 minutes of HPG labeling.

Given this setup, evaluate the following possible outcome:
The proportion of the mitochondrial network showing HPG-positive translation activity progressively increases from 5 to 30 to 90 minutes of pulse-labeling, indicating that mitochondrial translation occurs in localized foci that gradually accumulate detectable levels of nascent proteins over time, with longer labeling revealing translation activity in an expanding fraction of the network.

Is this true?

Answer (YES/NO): NO